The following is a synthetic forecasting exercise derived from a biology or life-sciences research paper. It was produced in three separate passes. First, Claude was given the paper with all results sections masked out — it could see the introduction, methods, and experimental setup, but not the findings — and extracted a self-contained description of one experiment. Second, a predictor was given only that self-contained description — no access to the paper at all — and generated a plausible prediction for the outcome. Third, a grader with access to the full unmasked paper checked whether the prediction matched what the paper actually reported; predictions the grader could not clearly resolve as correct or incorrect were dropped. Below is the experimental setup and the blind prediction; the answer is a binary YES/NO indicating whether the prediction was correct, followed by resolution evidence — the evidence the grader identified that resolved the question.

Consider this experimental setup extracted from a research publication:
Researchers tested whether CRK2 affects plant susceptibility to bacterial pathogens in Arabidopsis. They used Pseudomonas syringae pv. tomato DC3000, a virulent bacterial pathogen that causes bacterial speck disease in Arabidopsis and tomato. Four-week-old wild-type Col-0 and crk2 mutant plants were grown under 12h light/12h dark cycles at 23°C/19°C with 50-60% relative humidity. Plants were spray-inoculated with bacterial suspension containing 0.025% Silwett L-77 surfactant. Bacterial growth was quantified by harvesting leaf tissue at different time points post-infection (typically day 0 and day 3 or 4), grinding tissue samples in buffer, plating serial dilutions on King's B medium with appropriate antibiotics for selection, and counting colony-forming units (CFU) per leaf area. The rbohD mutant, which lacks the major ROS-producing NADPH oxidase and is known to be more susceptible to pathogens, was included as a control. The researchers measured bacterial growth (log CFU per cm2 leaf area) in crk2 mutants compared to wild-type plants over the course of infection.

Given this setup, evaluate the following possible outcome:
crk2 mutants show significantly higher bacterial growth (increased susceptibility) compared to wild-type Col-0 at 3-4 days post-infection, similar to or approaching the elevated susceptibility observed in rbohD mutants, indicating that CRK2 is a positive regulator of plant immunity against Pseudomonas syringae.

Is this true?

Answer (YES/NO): YES